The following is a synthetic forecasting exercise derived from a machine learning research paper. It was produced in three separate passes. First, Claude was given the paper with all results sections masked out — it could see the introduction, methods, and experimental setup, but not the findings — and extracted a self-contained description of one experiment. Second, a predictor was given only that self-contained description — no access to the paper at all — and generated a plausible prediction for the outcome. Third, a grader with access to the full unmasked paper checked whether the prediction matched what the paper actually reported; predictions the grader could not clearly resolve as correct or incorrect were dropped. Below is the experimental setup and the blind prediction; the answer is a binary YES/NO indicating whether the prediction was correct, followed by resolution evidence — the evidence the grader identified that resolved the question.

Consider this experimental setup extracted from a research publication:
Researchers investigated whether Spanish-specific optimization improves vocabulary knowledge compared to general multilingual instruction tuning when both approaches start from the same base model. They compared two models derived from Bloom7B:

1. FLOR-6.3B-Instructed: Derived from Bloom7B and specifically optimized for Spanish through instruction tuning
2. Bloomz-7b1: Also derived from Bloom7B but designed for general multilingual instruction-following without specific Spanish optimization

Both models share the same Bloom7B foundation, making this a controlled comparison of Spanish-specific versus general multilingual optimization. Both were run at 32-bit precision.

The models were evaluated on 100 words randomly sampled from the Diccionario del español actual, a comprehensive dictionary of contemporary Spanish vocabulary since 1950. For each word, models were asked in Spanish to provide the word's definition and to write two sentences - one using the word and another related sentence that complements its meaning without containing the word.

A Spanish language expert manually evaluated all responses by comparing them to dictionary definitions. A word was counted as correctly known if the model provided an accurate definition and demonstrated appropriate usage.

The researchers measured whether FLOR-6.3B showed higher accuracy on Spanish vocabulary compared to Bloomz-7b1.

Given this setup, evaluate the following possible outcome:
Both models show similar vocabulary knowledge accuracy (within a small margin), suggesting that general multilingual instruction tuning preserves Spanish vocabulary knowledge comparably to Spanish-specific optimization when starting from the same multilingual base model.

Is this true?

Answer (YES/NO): YES